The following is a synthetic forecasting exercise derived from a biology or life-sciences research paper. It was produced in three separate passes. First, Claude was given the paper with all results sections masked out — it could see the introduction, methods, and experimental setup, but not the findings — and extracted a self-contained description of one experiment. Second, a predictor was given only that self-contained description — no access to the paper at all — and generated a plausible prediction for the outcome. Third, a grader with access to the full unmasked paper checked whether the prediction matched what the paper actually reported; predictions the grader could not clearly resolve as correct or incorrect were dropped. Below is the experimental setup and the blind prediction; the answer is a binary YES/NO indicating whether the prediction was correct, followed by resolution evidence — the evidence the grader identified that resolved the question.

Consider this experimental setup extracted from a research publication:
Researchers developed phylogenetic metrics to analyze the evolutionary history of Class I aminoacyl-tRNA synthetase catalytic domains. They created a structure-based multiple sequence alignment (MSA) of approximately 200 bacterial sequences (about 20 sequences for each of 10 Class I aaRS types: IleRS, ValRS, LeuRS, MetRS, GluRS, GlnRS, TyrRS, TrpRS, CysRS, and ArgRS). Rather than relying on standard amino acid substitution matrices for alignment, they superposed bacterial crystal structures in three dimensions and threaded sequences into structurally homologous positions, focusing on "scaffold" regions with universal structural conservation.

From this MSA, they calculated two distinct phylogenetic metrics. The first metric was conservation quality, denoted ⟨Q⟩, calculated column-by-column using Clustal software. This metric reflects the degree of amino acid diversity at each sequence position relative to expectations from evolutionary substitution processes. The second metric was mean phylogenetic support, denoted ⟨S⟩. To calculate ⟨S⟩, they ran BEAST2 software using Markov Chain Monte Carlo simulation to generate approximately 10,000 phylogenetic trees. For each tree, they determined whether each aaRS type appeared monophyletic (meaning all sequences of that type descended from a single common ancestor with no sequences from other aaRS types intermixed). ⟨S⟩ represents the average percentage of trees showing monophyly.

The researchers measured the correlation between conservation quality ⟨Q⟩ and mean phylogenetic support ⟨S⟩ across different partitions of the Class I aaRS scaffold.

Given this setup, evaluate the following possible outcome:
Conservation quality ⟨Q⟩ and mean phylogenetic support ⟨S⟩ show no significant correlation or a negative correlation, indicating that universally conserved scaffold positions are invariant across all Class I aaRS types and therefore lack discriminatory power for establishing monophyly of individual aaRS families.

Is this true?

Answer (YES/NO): NO